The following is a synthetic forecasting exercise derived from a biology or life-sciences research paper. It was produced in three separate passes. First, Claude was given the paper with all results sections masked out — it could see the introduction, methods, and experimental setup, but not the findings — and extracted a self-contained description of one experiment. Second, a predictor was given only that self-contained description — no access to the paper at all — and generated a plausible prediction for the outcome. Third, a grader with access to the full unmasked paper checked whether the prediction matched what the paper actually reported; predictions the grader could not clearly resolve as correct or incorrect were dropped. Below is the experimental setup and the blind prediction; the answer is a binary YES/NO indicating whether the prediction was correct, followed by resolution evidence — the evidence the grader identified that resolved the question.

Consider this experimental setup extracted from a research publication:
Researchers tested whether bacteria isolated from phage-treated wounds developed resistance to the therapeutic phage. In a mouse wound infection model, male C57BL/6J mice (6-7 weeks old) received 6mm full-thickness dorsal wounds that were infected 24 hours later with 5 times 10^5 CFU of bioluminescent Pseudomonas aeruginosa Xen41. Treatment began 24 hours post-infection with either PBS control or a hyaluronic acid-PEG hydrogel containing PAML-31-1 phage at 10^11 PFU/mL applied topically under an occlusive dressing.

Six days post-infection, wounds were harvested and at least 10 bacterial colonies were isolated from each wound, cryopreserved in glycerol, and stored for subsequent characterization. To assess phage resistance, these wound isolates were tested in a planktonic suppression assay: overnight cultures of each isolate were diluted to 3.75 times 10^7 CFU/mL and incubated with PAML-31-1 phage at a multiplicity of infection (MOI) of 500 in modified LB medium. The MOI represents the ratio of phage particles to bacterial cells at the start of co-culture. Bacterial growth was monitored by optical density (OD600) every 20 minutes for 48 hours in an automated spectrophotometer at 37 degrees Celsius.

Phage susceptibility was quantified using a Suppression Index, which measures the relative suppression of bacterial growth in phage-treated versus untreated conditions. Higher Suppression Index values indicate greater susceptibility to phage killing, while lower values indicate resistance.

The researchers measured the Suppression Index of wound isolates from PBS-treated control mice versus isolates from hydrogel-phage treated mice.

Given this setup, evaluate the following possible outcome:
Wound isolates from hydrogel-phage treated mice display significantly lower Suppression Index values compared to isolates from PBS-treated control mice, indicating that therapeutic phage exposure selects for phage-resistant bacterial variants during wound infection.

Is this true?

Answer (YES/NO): YES